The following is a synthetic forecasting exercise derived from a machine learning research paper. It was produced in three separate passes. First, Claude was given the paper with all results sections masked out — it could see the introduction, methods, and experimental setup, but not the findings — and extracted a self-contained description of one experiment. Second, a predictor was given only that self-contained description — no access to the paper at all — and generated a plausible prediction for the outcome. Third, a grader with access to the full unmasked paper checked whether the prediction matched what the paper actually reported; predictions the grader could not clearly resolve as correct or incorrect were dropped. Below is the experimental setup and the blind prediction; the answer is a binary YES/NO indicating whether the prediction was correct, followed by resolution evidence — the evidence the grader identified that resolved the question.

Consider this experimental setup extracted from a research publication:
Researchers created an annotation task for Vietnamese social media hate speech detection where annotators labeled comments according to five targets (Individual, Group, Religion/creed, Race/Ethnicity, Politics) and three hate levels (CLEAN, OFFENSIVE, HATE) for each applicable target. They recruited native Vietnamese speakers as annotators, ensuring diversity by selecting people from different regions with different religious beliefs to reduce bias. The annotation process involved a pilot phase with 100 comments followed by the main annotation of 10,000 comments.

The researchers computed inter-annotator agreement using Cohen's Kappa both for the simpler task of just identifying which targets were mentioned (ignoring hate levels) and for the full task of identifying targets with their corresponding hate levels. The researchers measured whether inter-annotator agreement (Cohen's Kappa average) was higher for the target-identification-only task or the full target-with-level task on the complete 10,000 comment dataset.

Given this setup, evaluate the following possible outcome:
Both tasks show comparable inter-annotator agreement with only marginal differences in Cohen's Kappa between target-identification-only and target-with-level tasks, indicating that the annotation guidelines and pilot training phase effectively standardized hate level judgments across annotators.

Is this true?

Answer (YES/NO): NO